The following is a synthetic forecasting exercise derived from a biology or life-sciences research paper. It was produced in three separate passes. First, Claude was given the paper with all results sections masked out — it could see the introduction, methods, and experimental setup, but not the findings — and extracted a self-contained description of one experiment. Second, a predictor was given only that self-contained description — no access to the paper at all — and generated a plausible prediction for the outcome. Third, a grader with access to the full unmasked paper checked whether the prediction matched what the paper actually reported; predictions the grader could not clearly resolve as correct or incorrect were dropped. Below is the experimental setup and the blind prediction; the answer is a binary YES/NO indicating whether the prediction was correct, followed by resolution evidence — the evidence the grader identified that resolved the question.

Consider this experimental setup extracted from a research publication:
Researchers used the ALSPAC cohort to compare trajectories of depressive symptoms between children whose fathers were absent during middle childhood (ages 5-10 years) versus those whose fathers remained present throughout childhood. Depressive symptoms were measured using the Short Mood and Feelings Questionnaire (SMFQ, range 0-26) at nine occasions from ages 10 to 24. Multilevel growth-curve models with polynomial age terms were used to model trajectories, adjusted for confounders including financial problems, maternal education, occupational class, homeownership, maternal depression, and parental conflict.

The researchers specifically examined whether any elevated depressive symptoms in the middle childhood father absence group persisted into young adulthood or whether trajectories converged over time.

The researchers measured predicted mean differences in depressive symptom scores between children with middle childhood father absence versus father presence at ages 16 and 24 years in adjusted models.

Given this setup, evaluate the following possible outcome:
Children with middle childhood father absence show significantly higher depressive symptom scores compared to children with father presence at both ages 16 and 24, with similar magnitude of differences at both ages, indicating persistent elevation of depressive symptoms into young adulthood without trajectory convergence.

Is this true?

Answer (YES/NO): NO